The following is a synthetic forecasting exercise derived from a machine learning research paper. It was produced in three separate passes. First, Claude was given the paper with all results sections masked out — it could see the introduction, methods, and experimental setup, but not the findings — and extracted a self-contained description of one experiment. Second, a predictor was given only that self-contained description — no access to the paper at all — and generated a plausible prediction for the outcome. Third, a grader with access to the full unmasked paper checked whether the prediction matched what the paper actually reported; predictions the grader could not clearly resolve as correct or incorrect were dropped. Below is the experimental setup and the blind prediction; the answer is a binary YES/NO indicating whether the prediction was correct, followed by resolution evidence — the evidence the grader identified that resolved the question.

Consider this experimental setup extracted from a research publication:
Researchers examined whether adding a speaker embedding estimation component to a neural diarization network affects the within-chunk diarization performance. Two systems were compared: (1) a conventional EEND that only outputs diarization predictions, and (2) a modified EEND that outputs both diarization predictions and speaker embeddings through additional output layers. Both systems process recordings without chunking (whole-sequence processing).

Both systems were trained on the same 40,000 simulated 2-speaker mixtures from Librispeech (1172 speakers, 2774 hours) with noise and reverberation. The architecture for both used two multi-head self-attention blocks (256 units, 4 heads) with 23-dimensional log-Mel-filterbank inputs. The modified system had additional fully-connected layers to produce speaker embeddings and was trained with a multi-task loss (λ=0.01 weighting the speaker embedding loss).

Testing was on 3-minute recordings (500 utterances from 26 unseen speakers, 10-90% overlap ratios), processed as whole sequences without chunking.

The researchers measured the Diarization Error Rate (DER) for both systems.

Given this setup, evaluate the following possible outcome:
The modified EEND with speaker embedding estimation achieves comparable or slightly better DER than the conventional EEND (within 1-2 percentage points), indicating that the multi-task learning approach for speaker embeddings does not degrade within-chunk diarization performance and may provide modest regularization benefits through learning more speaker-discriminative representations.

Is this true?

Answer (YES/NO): YES